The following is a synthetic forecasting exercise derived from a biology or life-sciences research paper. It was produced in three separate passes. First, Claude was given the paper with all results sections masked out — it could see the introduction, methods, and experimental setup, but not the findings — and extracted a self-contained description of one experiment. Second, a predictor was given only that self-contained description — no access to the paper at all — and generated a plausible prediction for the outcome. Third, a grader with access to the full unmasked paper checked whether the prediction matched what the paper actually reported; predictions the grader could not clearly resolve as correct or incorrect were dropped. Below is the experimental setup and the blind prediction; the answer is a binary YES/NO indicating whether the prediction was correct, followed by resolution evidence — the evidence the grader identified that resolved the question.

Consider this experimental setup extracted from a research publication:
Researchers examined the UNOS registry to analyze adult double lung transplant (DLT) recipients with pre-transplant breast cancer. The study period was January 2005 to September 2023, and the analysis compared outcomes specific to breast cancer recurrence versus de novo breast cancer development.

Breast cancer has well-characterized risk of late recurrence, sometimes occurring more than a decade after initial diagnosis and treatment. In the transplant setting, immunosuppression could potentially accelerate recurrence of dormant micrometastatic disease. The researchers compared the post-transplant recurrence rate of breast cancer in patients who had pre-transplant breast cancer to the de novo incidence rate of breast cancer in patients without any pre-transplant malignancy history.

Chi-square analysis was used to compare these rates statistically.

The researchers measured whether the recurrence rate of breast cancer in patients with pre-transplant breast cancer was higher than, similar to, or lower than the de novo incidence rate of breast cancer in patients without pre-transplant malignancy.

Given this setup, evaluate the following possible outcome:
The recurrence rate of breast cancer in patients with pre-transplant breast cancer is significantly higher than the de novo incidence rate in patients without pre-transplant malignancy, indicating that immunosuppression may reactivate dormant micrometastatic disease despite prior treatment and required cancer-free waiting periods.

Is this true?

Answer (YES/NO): NO